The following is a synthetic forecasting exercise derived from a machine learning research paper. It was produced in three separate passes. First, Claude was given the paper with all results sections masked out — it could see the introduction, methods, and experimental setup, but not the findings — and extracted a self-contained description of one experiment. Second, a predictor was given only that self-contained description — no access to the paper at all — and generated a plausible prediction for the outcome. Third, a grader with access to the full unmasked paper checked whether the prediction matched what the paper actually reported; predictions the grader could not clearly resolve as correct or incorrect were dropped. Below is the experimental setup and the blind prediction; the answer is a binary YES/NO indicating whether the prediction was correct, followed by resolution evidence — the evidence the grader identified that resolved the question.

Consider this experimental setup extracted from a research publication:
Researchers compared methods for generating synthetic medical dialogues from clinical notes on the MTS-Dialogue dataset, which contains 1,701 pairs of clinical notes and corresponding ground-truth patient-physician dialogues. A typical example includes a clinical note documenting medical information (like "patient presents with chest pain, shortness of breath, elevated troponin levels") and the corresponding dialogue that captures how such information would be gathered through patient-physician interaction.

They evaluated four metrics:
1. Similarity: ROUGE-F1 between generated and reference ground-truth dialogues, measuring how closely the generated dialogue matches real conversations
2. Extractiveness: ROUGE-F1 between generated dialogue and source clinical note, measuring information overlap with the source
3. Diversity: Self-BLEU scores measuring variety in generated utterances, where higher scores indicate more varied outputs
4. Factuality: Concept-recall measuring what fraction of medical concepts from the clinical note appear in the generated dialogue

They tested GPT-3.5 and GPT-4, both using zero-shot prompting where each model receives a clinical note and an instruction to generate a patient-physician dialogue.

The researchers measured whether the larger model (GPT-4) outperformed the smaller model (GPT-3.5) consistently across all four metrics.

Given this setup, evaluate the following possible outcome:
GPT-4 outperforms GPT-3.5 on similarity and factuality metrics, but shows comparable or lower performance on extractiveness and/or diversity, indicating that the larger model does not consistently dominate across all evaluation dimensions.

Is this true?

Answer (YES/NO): NO